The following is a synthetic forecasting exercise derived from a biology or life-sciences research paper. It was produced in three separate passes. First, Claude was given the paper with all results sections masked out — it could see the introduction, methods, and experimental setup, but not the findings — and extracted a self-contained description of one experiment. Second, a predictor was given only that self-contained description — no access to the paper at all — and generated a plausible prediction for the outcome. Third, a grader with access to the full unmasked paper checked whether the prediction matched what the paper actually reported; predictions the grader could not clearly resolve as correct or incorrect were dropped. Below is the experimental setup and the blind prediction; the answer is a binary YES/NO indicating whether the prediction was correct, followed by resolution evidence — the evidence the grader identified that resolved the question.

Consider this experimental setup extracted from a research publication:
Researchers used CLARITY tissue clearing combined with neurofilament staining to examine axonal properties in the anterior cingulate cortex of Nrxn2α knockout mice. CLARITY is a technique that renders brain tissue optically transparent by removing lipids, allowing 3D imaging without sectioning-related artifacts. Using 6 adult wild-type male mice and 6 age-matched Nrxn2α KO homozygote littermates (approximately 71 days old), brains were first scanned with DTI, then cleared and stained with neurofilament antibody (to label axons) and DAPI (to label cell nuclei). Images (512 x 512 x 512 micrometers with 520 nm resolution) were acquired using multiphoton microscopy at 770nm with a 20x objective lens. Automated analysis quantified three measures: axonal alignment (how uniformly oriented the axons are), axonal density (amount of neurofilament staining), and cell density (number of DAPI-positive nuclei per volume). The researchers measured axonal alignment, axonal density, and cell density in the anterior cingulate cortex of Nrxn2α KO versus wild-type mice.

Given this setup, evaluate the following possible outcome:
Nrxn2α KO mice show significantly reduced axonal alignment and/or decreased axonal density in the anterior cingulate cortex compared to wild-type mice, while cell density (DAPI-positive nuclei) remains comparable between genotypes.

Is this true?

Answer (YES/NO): NO